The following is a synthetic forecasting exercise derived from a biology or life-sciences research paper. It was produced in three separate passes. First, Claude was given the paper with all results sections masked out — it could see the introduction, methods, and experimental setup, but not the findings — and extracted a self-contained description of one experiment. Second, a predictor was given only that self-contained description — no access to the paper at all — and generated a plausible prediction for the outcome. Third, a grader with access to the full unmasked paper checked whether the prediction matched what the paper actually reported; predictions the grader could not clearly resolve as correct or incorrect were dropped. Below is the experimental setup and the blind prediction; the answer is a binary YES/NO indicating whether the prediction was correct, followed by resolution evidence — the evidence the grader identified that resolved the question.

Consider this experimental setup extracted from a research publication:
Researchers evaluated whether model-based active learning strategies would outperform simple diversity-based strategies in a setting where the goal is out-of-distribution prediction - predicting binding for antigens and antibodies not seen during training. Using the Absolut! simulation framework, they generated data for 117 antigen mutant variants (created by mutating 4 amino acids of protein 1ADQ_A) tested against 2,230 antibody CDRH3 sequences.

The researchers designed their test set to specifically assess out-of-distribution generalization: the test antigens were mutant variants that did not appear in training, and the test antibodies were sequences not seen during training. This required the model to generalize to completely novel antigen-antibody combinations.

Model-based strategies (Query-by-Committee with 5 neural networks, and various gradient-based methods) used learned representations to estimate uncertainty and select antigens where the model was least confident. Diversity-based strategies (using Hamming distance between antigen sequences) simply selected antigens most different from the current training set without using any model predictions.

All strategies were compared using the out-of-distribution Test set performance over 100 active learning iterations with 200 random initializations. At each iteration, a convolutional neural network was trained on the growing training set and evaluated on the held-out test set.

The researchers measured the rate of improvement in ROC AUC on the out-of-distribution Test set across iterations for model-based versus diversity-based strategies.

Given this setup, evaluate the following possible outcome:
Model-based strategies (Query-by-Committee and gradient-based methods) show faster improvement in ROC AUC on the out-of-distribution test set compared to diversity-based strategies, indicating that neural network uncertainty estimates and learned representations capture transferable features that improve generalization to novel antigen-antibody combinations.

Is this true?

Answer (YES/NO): NO